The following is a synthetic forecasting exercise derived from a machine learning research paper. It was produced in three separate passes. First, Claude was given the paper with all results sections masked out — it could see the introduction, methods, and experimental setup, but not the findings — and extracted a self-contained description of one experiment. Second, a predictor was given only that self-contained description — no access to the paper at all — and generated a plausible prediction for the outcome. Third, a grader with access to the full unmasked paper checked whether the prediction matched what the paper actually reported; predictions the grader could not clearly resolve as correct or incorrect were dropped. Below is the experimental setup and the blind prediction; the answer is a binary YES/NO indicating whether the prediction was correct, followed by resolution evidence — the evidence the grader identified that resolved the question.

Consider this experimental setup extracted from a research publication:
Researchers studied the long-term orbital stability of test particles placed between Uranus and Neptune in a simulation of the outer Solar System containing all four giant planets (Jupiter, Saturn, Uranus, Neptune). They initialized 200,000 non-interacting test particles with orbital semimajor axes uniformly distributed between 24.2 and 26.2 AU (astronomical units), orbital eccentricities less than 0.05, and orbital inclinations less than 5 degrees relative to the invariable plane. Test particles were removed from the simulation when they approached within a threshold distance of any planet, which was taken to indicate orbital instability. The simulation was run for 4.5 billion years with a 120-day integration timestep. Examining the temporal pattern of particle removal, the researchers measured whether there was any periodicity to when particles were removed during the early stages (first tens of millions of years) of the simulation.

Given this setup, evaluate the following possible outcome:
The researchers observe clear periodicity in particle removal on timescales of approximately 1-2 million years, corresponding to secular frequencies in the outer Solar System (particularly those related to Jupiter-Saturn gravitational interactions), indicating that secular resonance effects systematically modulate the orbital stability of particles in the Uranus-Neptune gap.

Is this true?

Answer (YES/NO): NO